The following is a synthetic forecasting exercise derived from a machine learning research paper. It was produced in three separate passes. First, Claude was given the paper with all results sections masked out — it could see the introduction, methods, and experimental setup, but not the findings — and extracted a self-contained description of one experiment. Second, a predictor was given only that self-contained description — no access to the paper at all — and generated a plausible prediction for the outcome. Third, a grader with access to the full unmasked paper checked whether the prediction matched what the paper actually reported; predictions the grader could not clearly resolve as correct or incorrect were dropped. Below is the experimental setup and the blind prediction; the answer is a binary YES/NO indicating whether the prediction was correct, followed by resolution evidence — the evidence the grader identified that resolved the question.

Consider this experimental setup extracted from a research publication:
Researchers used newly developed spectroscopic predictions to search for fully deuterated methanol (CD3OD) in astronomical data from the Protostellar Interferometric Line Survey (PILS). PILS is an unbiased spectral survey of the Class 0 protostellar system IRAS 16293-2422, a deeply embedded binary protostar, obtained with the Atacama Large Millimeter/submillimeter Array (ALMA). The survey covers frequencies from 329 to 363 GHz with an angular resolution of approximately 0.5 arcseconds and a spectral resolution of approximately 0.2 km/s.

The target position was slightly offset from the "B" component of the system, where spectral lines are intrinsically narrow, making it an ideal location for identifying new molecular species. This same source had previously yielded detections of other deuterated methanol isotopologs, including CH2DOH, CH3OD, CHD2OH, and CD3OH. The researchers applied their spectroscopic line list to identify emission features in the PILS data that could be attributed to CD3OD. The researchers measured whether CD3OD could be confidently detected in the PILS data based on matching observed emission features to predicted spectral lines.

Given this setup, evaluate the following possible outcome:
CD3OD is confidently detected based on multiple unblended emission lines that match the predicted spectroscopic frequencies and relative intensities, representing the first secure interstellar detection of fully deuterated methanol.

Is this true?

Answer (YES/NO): NO